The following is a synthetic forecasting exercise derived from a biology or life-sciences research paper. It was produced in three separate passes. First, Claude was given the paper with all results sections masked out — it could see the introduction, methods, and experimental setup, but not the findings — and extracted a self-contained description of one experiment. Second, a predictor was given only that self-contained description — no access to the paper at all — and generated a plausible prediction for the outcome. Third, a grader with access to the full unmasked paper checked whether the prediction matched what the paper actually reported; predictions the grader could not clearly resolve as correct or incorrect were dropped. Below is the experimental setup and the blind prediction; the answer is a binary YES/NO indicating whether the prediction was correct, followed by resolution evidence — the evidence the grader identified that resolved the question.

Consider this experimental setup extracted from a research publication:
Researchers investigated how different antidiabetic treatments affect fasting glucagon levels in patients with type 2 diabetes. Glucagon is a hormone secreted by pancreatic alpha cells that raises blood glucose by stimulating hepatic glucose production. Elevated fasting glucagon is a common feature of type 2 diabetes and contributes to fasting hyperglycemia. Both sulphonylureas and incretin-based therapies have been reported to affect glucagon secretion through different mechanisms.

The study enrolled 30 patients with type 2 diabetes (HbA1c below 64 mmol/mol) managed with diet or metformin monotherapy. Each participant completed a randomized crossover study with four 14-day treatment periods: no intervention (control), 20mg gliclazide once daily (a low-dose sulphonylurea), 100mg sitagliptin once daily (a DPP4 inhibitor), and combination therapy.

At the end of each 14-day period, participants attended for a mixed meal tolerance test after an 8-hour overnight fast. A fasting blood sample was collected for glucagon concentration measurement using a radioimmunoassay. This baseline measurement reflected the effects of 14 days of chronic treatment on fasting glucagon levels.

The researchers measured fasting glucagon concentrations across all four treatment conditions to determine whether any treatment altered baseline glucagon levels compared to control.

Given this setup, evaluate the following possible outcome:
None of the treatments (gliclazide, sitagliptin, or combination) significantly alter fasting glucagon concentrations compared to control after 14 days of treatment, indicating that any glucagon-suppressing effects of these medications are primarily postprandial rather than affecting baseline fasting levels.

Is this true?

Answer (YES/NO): NO